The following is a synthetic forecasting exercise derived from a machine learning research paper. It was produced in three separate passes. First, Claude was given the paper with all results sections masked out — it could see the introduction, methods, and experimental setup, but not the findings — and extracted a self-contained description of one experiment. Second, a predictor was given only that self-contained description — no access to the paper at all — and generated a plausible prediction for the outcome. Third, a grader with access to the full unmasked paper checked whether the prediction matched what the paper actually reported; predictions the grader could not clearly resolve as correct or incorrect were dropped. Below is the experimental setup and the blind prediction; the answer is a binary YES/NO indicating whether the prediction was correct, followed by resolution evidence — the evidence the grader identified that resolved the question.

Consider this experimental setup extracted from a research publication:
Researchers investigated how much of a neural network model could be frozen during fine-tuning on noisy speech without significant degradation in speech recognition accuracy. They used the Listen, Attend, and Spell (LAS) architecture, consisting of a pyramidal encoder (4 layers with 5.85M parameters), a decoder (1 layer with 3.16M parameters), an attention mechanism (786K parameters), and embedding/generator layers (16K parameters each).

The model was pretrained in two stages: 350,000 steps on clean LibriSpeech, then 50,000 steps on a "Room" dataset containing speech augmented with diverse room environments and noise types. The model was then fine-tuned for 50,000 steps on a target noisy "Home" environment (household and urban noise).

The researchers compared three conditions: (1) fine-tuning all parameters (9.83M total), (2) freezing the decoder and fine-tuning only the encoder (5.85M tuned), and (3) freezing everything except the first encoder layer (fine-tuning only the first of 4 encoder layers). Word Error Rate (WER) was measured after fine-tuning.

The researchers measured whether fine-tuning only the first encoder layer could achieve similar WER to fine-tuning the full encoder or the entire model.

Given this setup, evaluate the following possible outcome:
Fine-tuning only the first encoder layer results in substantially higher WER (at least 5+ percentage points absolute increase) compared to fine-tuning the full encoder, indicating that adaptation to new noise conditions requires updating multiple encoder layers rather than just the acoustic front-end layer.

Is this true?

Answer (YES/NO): NO